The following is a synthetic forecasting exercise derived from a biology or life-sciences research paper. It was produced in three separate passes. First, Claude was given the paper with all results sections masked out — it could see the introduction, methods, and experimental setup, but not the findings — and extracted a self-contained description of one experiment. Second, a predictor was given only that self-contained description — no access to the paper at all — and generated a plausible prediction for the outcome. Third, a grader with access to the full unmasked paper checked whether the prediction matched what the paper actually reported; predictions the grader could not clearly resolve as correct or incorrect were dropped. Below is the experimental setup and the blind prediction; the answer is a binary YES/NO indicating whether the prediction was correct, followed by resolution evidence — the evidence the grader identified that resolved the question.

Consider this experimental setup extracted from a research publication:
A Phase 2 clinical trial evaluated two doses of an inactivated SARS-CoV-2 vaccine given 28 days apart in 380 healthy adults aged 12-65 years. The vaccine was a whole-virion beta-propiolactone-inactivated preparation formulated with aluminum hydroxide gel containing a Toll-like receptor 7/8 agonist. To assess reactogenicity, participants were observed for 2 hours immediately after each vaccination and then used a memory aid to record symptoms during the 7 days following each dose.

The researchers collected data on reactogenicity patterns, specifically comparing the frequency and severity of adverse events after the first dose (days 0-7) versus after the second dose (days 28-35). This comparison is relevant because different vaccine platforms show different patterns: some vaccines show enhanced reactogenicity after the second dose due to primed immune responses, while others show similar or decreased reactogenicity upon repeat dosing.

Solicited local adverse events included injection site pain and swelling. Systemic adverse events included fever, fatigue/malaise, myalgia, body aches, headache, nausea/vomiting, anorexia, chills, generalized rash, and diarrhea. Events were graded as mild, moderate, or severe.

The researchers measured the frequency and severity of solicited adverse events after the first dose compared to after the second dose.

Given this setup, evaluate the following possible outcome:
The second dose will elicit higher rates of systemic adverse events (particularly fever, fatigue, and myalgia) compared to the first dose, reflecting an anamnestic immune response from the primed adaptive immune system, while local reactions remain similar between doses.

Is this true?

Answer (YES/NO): NO